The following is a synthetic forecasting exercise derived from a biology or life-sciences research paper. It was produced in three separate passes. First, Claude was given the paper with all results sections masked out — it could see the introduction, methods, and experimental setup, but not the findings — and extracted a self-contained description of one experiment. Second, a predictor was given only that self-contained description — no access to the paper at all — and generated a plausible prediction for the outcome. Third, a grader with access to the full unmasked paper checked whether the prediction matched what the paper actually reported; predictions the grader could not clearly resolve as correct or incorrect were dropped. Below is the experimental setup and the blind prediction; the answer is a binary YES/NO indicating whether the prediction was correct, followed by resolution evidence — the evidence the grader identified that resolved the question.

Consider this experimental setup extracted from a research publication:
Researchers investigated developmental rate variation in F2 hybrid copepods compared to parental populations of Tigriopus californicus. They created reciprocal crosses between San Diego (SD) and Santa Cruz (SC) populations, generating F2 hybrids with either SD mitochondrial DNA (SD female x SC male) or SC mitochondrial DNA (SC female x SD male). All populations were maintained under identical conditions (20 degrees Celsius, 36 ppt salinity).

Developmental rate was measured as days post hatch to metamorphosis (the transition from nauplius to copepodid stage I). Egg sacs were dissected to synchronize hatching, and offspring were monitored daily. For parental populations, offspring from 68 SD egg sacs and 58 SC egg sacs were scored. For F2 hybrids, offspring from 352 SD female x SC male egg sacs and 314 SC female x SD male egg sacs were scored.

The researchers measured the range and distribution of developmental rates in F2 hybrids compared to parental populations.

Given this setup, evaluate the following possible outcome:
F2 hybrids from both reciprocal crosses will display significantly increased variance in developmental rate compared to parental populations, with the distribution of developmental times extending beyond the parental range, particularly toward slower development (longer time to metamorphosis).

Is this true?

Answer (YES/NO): YES